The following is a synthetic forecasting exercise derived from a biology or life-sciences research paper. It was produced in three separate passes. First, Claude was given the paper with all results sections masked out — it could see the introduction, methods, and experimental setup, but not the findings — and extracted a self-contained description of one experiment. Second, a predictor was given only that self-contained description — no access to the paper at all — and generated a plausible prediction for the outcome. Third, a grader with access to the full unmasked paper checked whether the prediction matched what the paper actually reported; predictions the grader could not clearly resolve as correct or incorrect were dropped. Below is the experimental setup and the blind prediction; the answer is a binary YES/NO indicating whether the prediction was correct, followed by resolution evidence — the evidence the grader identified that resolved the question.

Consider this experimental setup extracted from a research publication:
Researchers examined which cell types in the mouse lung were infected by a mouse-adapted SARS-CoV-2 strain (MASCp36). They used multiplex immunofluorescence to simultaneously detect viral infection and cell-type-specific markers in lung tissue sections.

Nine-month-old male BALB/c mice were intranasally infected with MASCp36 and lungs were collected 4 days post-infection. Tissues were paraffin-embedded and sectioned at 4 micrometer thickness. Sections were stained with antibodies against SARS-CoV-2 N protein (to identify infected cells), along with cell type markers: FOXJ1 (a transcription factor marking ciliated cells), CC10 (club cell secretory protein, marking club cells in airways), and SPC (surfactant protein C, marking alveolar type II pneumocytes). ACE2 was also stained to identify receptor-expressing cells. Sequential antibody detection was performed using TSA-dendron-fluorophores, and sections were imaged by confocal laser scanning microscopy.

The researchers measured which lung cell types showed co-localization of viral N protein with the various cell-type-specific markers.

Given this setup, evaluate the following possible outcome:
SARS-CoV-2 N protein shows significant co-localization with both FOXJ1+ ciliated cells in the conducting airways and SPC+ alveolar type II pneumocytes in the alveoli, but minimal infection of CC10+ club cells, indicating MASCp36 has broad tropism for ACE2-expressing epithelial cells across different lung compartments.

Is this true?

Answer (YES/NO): NO